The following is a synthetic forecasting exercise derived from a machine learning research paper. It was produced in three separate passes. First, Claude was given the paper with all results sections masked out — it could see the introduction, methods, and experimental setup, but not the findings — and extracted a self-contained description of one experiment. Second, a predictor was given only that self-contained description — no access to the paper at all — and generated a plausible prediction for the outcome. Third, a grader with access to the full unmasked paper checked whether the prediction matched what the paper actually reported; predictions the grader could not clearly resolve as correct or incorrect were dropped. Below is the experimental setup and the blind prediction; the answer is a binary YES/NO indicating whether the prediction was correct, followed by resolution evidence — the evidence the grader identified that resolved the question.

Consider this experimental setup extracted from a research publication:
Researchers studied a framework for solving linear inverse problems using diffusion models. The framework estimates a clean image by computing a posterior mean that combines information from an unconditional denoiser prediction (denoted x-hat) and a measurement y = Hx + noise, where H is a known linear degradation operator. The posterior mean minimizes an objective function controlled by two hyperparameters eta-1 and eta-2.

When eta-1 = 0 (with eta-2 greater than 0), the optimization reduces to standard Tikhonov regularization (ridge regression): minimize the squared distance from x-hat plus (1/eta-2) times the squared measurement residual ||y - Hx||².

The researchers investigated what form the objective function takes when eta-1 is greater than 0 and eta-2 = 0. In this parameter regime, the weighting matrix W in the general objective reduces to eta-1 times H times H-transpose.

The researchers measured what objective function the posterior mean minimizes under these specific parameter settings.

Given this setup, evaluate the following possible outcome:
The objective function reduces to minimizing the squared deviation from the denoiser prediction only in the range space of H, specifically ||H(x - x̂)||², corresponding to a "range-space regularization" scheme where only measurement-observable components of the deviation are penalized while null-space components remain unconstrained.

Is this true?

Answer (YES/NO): NO